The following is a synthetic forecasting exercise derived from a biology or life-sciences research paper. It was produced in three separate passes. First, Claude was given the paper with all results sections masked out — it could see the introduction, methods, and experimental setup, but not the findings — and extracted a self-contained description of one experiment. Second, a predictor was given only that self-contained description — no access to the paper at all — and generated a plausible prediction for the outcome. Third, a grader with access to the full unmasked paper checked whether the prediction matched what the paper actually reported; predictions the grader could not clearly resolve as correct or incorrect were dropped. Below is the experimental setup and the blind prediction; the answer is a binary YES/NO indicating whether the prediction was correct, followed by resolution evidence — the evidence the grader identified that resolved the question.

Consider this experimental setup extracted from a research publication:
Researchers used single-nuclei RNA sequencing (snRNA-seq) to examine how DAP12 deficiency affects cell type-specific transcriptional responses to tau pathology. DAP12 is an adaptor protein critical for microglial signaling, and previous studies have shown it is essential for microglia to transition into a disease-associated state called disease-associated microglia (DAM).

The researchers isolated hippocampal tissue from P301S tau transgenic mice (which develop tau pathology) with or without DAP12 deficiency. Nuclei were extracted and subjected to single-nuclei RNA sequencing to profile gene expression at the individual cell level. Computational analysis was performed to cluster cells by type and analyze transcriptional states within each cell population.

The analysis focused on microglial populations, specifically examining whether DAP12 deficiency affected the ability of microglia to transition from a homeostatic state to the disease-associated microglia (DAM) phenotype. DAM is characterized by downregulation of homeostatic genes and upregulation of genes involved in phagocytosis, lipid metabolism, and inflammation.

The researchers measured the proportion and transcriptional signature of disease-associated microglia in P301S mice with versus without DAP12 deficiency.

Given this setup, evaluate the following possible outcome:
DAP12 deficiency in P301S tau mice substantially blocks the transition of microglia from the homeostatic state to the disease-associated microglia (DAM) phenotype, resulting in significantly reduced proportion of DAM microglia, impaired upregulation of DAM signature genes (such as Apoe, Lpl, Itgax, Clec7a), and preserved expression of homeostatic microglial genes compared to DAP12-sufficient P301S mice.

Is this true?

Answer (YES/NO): YES